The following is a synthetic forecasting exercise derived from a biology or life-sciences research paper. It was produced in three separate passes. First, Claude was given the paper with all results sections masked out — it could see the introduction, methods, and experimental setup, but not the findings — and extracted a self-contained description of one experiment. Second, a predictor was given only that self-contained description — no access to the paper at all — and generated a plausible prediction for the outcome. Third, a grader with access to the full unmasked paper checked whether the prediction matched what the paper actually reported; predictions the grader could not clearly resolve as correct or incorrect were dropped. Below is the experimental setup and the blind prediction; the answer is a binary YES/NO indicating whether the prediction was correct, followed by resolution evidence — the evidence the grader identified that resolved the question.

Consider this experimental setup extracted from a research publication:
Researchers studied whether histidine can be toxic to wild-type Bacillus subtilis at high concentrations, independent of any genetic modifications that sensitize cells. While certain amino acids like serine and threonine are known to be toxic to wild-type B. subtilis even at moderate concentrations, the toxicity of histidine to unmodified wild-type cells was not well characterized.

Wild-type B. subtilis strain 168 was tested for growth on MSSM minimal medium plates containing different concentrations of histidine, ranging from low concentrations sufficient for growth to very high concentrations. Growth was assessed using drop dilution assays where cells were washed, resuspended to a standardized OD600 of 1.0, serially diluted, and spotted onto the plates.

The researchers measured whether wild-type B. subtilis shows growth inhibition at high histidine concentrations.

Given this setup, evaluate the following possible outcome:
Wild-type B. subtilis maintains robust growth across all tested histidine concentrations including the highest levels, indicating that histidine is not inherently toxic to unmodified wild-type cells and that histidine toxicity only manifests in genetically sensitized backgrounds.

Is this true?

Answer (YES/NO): NO